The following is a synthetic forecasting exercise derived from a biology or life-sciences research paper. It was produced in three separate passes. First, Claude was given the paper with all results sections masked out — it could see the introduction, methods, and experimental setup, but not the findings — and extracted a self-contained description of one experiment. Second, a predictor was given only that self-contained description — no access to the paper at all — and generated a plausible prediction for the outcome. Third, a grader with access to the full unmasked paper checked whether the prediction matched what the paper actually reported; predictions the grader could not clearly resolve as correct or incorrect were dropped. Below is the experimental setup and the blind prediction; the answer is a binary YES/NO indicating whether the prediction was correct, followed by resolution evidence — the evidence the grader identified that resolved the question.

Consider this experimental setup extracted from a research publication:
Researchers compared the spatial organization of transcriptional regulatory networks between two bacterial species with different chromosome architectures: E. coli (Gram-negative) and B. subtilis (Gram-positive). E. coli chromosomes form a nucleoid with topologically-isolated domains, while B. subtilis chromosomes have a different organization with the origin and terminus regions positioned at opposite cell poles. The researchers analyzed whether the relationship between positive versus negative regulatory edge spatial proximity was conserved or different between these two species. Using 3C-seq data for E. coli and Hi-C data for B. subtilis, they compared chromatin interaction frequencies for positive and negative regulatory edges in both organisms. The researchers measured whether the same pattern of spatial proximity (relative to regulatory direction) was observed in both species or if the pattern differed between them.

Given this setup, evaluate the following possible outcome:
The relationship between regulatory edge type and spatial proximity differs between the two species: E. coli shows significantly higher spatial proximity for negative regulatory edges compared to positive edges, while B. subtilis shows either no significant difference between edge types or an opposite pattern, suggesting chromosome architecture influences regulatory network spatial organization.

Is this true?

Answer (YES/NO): NO